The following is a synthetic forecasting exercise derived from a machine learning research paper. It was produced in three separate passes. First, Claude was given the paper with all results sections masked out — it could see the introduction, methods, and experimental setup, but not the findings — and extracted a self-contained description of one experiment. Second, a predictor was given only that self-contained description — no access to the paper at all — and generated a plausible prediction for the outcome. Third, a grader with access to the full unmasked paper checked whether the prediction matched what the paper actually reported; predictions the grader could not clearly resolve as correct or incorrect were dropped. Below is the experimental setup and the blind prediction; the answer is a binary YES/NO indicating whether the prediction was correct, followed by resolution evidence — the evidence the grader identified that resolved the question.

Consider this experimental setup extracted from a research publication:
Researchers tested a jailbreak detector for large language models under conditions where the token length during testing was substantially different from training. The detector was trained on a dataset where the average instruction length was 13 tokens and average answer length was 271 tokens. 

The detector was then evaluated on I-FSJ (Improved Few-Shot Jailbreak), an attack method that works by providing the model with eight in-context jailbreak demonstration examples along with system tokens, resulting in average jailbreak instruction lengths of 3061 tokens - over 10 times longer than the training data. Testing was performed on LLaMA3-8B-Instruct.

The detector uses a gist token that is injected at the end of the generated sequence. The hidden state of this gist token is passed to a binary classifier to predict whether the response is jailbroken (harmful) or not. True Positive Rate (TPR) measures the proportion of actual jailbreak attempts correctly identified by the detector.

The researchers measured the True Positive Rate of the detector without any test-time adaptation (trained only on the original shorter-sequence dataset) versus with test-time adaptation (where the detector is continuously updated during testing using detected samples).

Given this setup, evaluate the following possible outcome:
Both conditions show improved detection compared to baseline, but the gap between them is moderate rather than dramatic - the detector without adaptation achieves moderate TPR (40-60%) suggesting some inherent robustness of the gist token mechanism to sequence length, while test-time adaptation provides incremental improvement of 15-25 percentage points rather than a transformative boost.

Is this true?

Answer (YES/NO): NO